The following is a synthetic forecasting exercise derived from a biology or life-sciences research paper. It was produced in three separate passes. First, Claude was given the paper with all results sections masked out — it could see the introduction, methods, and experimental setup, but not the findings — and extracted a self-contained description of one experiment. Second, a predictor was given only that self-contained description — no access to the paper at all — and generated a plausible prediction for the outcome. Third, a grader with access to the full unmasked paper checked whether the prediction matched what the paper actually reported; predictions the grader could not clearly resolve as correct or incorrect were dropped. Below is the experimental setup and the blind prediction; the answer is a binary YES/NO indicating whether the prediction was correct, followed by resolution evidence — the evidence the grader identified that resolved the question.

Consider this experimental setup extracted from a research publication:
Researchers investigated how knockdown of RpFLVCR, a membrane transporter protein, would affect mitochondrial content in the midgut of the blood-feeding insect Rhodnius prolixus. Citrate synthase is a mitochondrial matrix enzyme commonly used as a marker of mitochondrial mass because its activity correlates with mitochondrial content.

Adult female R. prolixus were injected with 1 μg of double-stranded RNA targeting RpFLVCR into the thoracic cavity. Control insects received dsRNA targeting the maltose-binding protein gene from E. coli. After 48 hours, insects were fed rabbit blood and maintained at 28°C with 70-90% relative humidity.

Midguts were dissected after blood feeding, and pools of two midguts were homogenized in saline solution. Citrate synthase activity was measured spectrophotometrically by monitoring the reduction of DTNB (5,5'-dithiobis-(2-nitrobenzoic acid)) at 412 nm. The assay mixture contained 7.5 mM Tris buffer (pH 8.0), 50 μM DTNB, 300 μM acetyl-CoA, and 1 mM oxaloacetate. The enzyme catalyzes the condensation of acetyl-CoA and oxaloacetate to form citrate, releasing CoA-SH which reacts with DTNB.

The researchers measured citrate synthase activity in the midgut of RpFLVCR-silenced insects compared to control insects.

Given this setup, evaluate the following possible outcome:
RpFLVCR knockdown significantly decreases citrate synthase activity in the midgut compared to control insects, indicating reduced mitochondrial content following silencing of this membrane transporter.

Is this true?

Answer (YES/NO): NO